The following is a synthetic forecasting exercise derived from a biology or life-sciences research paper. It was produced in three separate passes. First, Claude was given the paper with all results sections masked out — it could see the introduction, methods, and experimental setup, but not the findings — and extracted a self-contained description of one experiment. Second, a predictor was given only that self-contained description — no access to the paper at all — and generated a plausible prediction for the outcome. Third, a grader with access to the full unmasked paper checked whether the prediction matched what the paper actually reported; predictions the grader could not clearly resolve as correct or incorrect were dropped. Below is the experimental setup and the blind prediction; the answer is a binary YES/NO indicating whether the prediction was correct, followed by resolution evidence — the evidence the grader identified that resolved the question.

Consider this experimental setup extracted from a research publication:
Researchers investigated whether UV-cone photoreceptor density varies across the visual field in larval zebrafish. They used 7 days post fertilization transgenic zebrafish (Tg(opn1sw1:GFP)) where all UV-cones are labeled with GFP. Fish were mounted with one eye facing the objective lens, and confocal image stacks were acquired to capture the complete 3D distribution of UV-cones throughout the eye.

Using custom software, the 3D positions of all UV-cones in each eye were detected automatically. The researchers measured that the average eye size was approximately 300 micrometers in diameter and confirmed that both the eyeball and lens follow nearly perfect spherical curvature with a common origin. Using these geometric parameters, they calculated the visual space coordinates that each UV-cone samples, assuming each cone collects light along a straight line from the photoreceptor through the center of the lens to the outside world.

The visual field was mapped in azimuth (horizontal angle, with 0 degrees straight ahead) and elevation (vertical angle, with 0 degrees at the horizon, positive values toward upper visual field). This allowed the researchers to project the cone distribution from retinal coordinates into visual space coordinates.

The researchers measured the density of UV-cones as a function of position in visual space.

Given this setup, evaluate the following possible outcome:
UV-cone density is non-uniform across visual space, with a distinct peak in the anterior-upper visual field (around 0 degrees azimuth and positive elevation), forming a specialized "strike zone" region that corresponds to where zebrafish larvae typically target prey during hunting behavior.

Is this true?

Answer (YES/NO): NO